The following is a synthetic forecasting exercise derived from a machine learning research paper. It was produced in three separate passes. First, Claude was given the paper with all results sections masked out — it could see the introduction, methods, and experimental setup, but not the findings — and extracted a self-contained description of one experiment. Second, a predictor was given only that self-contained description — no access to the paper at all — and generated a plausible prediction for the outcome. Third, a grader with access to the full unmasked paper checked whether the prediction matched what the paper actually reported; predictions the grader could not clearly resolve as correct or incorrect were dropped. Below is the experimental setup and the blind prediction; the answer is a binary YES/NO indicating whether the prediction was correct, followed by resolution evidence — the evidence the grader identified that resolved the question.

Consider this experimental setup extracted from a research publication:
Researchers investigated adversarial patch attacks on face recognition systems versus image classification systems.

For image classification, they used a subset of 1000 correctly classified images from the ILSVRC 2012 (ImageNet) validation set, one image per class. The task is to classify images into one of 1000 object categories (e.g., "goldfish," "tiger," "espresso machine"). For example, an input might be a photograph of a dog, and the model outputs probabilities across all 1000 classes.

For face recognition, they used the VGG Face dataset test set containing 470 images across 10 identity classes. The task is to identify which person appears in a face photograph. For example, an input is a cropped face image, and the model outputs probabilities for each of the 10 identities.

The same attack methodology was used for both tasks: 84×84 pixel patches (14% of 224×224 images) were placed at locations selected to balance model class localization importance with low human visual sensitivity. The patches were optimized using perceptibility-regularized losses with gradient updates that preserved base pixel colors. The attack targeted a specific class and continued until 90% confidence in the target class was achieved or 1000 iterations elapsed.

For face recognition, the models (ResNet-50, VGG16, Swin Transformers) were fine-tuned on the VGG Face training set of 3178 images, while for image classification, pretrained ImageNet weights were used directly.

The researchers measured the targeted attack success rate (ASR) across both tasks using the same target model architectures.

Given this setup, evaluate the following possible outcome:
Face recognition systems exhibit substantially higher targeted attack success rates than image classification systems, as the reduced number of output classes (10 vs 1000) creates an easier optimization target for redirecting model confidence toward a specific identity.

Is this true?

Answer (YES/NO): NO